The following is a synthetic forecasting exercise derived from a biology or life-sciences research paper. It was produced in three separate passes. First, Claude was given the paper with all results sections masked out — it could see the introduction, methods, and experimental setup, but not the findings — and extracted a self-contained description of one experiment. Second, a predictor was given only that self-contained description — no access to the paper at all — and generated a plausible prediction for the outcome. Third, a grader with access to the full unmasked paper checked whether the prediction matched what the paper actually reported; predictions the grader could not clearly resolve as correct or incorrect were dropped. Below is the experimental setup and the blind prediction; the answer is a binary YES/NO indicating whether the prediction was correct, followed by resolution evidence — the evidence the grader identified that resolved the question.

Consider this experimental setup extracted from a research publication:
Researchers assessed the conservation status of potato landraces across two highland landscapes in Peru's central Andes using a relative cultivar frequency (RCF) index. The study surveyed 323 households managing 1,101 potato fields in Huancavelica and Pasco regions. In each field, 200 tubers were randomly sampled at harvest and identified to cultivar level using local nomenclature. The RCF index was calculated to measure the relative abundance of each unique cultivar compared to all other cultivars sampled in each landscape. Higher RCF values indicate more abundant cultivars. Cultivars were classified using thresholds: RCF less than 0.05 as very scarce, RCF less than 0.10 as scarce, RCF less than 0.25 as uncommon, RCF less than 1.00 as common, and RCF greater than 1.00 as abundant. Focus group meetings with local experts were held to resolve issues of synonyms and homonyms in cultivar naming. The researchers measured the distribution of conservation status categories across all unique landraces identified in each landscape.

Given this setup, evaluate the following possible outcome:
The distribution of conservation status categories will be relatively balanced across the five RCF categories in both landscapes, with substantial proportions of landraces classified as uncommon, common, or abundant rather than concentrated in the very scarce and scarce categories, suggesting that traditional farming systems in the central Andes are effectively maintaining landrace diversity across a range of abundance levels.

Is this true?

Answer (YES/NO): NO